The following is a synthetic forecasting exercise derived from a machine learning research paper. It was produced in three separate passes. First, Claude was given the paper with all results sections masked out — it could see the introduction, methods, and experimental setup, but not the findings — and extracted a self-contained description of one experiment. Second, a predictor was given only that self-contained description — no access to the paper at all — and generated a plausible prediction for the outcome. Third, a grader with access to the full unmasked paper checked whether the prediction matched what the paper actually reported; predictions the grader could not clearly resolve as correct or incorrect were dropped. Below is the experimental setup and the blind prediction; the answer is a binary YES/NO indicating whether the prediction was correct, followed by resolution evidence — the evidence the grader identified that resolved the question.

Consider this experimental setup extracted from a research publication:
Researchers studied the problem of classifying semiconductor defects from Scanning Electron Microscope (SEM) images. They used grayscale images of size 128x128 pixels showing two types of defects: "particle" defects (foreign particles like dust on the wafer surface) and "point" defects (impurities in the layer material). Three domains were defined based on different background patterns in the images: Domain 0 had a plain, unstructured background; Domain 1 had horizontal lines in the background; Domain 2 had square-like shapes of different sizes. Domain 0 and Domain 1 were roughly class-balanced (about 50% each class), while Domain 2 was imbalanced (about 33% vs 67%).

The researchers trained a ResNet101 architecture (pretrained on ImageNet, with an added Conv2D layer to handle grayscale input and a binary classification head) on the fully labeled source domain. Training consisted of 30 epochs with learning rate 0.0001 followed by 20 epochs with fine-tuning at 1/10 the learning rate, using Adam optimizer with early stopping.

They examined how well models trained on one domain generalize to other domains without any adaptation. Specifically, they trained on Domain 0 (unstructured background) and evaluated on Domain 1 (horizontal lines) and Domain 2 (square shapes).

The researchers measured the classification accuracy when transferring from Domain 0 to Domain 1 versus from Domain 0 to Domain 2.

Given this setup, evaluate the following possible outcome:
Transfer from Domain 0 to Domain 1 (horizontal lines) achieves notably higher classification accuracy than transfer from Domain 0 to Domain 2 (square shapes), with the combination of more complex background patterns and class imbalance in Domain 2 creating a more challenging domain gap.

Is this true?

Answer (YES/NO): YES